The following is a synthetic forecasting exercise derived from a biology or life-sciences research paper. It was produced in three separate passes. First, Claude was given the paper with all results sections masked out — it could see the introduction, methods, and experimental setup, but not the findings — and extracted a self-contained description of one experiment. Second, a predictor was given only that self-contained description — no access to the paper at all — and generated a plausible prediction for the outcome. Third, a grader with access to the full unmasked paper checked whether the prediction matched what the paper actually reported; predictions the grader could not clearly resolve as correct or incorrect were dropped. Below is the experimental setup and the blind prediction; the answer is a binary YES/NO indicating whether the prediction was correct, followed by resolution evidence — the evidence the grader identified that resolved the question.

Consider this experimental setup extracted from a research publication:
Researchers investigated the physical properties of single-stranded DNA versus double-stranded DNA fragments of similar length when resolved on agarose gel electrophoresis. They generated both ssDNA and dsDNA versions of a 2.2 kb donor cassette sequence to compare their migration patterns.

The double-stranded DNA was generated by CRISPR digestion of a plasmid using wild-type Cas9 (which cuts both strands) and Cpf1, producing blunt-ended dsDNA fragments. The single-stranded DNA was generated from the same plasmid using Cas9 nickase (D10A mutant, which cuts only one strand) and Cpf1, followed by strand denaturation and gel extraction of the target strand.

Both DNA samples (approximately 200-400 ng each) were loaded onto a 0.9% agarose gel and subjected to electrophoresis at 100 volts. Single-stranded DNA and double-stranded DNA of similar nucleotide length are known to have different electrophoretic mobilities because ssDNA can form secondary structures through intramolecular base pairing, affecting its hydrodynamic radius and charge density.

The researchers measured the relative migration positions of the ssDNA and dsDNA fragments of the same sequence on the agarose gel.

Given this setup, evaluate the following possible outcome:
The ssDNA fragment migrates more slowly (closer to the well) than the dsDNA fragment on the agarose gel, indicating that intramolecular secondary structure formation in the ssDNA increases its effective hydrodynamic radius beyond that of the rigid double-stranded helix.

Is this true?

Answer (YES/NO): NO